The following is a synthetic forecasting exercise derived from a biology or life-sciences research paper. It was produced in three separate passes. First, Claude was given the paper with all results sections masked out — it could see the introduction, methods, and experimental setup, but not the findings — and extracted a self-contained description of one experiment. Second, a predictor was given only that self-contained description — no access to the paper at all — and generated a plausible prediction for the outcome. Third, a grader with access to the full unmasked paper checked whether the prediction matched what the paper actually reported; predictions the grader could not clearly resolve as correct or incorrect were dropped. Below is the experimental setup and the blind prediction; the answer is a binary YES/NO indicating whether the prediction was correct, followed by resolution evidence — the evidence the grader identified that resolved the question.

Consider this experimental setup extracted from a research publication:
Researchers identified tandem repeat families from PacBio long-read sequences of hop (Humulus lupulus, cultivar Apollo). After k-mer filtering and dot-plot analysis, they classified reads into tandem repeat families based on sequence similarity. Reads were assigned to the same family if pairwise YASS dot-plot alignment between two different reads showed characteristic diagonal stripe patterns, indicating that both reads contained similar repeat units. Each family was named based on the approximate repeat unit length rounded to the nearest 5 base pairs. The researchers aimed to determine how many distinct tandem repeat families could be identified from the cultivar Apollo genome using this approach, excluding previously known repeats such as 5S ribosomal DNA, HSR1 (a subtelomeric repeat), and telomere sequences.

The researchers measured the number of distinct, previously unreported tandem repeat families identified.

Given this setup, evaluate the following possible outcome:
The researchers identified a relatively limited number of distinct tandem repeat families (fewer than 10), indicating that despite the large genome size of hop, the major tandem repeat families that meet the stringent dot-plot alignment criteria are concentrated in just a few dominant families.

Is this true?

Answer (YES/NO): NO